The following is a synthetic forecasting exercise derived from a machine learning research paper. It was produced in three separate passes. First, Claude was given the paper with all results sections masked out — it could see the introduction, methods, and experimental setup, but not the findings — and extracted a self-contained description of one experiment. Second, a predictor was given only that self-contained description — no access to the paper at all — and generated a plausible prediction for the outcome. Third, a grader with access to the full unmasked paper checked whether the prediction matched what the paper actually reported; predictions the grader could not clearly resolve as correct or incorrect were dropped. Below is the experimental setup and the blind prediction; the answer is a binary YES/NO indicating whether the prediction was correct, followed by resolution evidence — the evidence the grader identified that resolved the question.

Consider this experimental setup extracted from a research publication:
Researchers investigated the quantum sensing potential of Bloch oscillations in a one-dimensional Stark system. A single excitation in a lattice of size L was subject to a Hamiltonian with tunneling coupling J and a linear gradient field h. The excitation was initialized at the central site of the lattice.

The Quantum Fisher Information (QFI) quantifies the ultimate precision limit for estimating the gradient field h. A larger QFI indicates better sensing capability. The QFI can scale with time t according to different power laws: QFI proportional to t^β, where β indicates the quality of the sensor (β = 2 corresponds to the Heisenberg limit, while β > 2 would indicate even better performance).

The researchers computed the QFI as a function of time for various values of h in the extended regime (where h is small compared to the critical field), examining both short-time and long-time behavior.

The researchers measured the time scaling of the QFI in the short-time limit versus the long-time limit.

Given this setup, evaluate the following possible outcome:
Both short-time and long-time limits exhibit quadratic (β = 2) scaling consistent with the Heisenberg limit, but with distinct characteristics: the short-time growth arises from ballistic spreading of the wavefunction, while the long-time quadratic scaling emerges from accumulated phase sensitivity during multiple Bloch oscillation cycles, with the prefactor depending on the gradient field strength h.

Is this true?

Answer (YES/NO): NO